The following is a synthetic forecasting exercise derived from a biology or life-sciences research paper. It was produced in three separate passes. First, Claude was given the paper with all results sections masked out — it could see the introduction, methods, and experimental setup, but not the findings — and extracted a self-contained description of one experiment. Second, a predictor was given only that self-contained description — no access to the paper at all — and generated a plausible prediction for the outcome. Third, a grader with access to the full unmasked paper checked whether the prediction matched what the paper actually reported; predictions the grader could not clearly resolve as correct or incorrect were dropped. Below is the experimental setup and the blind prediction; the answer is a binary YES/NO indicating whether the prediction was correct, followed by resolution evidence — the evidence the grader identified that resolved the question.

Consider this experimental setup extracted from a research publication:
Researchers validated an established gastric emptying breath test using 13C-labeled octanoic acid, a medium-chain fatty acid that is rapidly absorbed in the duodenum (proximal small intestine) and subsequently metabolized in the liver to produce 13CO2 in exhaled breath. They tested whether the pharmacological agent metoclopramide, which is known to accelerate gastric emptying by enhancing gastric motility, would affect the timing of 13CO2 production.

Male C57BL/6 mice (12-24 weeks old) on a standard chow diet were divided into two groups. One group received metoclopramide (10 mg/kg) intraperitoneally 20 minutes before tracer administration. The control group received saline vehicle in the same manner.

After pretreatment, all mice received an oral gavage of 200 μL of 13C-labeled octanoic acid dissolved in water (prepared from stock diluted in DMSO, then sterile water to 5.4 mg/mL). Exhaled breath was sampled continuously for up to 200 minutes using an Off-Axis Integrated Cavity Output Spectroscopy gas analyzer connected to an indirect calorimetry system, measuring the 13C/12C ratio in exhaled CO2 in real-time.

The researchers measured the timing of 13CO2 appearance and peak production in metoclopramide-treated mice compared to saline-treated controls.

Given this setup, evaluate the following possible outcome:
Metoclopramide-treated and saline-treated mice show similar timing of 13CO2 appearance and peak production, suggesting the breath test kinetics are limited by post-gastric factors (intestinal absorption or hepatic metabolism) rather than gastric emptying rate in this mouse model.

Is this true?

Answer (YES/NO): NO